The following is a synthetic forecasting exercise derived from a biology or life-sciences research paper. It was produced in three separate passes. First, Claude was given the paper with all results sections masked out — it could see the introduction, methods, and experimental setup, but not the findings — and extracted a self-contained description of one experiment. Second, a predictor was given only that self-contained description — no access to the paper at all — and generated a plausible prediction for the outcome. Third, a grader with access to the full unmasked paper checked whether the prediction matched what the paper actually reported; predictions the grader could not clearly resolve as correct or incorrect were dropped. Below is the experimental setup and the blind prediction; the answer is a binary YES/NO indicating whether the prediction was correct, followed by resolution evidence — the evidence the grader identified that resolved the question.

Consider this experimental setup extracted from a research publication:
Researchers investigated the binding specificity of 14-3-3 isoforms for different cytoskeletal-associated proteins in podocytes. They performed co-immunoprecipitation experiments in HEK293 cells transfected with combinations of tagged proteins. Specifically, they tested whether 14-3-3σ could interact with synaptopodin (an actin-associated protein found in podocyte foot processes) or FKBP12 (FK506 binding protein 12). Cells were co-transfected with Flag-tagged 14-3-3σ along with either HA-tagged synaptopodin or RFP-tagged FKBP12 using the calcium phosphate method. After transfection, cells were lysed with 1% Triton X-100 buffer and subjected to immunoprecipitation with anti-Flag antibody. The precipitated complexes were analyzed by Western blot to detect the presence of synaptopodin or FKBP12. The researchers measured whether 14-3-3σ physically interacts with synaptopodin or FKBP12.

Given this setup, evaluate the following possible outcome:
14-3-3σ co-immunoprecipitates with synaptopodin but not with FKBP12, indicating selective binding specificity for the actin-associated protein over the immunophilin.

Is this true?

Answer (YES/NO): NO